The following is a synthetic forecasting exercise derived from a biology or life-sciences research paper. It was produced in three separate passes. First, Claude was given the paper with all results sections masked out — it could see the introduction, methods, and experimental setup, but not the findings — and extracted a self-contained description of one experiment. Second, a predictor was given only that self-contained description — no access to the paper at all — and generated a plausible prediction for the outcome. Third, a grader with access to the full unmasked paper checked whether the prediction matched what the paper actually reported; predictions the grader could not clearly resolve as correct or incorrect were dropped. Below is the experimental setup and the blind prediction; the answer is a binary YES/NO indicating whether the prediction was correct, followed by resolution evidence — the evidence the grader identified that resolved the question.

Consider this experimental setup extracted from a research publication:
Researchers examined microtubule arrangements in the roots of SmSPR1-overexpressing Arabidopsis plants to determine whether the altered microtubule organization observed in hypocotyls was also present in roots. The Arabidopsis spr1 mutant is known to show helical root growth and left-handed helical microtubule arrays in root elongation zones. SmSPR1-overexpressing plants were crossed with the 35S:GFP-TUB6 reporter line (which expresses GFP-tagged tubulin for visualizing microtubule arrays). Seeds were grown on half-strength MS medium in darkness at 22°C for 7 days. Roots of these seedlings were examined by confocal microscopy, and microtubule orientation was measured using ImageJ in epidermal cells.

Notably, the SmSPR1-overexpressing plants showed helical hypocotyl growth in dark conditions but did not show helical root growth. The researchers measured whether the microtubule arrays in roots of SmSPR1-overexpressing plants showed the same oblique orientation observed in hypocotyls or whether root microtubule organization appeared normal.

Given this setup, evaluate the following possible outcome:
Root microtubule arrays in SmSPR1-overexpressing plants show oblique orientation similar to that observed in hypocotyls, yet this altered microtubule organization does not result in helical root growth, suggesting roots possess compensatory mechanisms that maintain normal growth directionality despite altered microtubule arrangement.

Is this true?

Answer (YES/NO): NO